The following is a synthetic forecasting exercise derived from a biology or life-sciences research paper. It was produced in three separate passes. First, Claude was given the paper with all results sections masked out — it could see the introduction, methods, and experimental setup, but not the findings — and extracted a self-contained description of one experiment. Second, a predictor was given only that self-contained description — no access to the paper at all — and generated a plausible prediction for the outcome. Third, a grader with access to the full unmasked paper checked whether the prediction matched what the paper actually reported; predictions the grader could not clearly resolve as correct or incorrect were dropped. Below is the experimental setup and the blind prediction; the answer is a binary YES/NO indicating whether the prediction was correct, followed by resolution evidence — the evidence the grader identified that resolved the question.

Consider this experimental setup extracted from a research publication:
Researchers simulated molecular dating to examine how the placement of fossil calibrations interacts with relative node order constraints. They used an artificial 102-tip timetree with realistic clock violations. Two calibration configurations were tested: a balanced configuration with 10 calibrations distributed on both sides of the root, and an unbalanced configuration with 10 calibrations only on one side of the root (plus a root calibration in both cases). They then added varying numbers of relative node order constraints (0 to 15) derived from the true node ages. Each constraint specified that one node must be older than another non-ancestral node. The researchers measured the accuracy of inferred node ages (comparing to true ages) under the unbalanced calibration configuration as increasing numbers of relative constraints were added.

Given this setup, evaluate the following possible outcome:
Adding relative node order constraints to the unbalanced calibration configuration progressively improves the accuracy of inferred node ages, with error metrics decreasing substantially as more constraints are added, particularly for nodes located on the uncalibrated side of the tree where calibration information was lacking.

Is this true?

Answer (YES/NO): NO